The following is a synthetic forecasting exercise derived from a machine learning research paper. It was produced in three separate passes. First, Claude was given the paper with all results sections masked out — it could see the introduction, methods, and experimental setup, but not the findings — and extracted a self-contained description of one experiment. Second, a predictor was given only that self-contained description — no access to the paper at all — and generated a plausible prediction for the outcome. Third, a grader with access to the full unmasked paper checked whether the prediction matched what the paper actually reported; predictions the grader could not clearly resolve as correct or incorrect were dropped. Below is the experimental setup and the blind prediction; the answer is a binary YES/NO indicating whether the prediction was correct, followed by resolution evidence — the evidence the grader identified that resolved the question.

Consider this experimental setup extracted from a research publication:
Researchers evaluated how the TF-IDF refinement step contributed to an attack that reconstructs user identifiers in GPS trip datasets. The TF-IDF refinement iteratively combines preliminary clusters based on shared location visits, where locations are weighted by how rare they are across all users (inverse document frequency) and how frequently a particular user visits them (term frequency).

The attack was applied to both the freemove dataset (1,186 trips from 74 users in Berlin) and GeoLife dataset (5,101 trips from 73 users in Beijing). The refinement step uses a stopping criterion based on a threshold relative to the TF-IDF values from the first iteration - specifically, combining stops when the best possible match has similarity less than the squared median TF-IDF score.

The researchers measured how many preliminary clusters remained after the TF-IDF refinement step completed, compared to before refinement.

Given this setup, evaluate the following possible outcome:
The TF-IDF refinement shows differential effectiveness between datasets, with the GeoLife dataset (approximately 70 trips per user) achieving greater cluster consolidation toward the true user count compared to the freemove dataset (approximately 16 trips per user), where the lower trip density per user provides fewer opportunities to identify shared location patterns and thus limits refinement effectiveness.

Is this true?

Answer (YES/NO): NO